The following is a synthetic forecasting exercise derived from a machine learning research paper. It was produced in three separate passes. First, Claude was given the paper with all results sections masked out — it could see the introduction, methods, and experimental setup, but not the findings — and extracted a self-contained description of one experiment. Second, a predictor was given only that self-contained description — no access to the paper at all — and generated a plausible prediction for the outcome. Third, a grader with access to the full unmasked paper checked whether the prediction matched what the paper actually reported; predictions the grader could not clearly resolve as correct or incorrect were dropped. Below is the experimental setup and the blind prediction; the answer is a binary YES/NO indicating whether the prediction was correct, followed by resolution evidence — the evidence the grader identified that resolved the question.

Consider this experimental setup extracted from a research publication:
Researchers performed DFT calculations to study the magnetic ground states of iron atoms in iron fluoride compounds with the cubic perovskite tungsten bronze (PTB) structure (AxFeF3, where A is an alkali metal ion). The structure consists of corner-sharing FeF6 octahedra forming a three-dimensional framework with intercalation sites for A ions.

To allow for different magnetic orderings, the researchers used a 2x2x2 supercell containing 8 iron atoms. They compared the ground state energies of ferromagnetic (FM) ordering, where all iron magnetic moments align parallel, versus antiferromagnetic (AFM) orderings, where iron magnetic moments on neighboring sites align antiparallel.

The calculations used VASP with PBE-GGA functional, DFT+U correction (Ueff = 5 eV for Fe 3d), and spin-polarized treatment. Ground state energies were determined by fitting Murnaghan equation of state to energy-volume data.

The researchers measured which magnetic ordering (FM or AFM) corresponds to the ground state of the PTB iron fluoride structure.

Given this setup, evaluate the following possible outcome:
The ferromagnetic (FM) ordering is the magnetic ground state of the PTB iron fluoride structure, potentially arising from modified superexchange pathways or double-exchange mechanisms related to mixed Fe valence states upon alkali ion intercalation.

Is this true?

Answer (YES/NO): NO